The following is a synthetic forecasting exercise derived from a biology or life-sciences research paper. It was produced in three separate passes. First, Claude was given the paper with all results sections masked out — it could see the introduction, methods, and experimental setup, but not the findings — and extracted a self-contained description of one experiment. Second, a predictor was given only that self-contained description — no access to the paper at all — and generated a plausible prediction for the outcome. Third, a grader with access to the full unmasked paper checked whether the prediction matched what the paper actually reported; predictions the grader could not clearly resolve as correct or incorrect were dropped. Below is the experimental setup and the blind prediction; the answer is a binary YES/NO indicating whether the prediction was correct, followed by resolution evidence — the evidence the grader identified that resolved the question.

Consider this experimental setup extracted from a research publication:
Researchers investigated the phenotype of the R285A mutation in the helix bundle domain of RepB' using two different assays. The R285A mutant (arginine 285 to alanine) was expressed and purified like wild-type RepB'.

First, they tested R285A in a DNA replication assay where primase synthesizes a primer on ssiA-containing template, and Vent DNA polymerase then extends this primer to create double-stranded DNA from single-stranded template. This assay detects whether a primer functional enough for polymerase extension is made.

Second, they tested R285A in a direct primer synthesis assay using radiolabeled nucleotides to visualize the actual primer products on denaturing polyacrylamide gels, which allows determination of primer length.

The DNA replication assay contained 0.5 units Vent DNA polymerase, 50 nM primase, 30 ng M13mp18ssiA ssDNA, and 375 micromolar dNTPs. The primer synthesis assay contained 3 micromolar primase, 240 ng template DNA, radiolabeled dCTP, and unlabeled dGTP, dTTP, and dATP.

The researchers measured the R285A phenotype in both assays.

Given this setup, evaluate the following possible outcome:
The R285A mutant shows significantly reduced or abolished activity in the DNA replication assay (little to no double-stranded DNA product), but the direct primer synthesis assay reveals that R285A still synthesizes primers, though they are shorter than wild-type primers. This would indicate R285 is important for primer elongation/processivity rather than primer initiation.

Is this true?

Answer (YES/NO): NO